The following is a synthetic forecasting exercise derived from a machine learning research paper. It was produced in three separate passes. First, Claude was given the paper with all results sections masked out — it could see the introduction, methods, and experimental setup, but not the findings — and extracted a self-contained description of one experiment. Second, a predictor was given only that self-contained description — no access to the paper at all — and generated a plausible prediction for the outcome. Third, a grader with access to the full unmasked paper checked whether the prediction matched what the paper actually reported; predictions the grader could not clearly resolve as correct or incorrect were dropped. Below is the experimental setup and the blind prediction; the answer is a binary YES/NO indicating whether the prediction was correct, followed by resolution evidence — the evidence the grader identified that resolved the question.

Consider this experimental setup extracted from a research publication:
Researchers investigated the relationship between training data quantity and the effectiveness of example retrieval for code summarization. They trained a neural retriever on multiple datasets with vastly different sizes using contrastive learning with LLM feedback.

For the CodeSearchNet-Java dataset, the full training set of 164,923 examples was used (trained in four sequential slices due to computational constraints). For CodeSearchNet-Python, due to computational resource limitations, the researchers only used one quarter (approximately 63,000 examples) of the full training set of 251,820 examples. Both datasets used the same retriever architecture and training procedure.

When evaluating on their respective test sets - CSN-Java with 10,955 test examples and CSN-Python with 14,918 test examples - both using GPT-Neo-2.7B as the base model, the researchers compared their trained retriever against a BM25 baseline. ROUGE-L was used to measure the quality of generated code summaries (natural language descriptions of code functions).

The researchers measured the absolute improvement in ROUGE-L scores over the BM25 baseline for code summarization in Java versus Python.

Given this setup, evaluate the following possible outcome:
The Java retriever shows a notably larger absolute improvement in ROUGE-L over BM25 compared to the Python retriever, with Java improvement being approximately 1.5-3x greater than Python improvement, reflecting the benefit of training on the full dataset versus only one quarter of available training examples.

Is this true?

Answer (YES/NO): NO